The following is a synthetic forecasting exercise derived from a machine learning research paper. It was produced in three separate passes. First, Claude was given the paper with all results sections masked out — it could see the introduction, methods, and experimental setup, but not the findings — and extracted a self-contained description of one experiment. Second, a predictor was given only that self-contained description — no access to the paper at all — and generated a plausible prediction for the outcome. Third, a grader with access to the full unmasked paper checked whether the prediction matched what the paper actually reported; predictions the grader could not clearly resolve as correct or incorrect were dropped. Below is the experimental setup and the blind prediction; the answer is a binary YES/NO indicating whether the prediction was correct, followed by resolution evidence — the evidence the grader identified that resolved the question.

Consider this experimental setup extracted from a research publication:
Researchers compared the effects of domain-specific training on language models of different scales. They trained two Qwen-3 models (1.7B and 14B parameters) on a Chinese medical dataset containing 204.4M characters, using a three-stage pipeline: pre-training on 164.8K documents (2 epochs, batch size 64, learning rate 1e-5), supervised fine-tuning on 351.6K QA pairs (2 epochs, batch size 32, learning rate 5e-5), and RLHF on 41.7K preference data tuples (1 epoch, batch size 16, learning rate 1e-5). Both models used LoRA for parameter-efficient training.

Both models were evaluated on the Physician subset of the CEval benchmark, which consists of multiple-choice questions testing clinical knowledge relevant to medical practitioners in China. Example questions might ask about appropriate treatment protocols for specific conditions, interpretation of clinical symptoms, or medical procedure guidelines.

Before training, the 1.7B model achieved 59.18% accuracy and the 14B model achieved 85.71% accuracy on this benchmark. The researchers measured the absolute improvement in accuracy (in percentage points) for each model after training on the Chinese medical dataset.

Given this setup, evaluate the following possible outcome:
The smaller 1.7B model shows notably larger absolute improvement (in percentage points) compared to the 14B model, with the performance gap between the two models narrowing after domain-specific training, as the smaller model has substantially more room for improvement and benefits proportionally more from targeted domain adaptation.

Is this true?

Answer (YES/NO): YES